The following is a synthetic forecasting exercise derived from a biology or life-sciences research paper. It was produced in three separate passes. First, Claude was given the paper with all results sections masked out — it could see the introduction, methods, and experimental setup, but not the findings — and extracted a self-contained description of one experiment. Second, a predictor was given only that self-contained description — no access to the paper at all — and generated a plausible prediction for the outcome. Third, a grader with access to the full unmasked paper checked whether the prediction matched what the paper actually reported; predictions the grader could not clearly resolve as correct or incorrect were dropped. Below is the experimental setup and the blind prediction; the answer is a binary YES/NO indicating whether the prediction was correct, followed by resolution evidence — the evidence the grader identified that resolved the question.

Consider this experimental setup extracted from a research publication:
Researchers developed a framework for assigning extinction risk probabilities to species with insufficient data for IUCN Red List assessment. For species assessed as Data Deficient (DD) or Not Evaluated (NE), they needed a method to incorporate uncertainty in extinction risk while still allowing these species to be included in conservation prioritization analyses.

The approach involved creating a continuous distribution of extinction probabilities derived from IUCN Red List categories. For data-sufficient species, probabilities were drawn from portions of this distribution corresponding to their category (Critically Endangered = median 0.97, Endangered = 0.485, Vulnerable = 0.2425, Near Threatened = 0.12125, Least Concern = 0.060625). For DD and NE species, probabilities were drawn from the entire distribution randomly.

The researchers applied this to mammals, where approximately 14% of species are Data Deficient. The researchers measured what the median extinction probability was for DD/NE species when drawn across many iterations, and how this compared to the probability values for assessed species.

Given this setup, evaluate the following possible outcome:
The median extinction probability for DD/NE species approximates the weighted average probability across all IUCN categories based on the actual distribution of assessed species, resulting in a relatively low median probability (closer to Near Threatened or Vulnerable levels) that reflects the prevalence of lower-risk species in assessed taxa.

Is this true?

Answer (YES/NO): NO